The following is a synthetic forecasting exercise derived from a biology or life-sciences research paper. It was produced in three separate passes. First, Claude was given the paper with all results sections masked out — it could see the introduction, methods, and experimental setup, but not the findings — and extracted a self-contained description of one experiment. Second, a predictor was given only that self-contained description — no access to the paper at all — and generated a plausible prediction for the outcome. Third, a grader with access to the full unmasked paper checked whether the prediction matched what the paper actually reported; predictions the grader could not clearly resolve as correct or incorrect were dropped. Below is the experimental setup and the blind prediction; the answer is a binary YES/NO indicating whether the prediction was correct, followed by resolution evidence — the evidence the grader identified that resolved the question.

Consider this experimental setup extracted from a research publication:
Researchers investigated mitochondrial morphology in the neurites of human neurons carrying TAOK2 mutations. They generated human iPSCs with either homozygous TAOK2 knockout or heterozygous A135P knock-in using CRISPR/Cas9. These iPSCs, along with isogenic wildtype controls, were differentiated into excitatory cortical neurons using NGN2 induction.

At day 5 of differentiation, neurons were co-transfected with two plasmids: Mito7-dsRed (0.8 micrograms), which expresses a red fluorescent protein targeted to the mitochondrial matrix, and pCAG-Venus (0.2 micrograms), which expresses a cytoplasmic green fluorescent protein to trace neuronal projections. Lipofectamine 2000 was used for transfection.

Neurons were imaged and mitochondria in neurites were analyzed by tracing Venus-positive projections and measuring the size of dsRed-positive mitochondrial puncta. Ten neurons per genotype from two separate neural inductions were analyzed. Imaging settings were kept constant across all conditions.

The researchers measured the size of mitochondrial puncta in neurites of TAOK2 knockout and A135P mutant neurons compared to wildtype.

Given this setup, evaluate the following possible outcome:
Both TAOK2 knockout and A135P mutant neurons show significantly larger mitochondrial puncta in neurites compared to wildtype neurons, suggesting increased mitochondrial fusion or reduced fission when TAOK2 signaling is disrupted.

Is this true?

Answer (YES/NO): YES